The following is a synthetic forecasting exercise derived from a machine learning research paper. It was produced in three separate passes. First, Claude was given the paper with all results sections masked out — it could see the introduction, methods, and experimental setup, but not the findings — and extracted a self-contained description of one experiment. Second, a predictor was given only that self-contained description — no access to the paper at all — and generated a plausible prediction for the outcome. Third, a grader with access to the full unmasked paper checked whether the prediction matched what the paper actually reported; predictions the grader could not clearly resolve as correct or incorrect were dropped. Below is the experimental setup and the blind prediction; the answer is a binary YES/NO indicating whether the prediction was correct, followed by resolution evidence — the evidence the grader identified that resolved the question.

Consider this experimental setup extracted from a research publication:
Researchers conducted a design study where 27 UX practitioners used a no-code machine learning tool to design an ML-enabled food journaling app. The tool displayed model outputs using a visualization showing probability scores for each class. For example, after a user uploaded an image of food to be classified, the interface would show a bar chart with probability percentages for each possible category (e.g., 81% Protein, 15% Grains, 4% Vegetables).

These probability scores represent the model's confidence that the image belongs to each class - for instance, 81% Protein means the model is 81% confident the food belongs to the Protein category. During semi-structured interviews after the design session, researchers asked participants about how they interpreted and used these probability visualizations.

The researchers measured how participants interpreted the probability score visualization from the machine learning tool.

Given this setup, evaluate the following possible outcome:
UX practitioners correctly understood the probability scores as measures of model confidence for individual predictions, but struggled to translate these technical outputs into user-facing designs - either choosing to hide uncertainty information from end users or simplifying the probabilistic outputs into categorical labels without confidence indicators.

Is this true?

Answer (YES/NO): NO